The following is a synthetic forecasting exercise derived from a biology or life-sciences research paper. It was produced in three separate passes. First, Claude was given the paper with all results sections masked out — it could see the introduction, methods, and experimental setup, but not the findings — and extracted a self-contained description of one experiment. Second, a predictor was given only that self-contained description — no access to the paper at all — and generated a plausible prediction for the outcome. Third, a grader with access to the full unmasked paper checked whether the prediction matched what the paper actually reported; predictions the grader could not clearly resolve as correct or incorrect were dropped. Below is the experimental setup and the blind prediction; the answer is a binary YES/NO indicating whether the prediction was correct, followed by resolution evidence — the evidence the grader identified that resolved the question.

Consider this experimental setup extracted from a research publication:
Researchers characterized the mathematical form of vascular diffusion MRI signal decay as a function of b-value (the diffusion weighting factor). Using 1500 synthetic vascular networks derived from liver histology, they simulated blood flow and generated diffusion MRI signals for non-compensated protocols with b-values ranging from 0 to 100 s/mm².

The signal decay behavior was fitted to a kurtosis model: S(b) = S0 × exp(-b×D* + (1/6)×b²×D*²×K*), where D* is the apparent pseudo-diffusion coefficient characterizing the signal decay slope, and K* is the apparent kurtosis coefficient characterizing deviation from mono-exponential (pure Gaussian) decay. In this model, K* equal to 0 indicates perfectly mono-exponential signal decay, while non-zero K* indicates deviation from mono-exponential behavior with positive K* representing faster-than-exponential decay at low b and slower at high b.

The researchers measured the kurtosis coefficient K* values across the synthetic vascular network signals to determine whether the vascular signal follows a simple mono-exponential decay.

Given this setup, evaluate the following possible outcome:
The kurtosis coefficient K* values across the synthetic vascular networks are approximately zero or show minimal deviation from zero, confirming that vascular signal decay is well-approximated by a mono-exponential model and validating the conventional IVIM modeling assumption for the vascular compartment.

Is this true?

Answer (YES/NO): NO